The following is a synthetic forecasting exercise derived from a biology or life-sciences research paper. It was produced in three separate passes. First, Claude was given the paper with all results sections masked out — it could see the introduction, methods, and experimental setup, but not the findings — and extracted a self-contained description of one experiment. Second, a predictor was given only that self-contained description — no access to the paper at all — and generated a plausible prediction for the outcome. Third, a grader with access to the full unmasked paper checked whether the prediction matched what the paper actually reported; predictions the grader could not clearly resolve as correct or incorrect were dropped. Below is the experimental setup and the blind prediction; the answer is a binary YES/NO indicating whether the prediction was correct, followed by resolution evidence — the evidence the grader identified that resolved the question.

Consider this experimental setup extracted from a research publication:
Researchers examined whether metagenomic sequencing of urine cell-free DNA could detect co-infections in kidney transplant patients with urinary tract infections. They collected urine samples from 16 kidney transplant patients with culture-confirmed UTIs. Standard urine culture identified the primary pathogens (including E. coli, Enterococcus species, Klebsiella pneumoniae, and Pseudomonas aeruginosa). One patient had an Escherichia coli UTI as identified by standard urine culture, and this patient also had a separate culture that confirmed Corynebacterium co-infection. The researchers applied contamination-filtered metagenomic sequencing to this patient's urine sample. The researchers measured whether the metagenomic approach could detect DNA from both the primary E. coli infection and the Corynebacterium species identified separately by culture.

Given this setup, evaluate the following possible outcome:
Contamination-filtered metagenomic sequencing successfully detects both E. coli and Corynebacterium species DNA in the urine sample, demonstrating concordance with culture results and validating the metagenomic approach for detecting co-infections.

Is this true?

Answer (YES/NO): YES